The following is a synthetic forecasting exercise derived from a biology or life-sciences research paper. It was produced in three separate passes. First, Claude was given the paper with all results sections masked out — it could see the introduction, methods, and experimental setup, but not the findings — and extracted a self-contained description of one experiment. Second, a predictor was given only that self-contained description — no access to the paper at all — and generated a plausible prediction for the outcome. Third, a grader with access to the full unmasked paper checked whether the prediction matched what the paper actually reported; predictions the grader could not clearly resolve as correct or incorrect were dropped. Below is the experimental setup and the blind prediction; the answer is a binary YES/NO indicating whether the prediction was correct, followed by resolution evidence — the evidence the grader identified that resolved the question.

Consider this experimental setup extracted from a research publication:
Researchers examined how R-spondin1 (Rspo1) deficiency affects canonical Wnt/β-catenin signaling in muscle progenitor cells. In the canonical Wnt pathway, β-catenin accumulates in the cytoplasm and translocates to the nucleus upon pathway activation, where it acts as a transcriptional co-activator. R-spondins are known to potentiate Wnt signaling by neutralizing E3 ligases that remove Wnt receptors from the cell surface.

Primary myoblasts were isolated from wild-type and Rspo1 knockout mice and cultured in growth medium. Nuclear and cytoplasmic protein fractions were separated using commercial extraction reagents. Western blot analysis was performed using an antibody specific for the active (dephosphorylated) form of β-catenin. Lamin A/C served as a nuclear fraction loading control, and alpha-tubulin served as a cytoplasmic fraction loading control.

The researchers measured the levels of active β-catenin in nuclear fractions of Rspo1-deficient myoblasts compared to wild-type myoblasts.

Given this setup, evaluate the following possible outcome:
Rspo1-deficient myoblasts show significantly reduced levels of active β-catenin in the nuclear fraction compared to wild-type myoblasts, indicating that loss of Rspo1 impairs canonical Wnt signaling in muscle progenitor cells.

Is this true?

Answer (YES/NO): YES